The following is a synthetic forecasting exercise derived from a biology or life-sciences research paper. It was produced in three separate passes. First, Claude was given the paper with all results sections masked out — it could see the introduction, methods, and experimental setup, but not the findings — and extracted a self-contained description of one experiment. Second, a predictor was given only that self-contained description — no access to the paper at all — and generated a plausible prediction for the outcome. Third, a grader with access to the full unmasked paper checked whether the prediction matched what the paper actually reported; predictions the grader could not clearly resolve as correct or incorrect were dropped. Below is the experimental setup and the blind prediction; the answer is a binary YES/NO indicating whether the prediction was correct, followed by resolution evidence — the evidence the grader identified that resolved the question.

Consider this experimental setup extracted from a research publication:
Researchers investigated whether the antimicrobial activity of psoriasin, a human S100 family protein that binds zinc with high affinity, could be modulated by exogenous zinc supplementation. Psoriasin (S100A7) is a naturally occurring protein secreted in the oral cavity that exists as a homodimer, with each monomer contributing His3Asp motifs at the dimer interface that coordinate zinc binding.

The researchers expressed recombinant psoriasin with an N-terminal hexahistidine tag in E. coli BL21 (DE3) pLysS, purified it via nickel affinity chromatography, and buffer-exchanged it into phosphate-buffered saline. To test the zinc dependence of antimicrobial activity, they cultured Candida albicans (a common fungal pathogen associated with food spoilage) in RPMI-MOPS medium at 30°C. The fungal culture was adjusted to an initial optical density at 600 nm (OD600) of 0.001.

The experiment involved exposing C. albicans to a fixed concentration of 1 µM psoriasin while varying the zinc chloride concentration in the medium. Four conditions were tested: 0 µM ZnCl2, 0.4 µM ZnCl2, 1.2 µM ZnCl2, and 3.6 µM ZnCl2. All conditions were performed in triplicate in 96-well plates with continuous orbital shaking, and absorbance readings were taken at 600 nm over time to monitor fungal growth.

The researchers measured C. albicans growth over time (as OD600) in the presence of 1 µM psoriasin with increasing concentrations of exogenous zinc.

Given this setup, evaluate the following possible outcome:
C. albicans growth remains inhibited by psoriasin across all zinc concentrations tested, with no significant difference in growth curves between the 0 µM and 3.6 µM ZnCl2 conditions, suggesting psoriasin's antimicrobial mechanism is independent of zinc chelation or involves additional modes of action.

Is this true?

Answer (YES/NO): NO